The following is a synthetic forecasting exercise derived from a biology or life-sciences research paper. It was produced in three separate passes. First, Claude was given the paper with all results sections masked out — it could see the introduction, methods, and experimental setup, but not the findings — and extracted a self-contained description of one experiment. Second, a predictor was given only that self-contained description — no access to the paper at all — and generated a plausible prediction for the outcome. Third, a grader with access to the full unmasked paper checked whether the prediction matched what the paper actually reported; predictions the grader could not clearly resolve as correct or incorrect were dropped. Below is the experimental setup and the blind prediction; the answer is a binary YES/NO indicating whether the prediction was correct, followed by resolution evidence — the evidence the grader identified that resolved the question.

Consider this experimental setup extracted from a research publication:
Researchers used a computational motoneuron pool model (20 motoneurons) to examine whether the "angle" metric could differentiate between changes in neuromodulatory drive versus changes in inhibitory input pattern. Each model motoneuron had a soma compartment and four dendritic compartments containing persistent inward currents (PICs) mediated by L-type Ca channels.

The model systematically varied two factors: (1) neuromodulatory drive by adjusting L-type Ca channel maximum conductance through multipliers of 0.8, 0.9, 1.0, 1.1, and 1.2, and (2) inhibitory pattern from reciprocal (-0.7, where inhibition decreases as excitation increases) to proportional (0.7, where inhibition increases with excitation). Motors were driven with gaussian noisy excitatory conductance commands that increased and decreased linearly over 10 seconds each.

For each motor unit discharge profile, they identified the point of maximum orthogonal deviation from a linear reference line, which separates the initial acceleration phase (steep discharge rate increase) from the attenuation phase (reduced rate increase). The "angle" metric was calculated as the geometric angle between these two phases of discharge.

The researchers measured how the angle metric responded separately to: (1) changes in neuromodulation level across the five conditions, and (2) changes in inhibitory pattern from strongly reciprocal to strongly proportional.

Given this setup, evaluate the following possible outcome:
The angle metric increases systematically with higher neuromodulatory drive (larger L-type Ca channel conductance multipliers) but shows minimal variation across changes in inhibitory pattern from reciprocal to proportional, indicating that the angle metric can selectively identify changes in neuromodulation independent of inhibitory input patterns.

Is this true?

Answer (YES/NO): NO